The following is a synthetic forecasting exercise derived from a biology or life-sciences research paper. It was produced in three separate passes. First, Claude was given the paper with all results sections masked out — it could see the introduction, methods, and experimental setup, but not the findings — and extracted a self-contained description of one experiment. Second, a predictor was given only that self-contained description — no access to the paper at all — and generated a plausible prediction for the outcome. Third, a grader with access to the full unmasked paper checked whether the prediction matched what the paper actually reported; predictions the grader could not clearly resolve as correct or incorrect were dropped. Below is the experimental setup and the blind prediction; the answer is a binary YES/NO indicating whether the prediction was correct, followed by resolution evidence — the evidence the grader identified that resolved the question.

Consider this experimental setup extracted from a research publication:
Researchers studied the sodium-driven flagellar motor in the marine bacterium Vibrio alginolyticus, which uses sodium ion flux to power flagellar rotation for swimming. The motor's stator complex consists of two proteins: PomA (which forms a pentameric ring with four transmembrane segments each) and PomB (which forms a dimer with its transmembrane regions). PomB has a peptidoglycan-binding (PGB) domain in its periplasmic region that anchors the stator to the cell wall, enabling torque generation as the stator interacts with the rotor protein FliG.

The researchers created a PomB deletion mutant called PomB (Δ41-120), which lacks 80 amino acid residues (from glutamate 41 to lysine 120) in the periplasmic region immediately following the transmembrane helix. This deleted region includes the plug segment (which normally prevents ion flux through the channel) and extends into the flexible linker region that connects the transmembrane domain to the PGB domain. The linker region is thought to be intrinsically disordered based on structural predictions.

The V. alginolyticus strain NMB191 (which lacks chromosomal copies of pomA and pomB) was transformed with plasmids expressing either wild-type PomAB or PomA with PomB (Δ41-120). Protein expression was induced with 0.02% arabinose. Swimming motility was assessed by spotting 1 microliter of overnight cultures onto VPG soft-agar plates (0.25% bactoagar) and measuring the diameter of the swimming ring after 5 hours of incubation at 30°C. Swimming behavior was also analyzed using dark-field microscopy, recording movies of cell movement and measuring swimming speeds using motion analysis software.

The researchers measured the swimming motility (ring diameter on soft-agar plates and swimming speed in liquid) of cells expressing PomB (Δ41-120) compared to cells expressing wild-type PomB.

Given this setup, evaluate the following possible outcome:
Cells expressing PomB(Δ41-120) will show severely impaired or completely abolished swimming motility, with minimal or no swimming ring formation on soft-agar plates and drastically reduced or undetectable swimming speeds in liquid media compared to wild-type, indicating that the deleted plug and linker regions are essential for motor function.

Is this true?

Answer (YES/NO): NO